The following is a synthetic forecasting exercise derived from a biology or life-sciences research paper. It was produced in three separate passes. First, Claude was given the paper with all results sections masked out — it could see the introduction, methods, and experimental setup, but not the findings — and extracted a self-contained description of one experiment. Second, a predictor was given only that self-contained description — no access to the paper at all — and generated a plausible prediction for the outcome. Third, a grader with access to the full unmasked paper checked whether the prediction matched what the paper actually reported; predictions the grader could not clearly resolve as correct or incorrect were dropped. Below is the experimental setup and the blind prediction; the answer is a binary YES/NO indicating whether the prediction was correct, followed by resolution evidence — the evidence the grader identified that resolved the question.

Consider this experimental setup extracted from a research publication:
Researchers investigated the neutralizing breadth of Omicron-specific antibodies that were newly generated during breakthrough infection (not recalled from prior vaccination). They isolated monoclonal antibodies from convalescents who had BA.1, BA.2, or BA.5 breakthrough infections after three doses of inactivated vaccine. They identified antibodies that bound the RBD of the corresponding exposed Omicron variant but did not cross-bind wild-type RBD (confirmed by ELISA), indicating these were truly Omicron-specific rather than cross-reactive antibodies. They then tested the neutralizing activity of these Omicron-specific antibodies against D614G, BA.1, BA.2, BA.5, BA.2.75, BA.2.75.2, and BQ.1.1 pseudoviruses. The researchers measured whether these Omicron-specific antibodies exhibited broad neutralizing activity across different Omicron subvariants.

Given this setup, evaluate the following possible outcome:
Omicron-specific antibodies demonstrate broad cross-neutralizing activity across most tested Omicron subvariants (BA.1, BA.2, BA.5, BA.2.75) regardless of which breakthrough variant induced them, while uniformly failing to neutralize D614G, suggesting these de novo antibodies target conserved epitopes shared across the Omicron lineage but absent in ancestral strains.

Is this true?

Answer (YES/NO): NO